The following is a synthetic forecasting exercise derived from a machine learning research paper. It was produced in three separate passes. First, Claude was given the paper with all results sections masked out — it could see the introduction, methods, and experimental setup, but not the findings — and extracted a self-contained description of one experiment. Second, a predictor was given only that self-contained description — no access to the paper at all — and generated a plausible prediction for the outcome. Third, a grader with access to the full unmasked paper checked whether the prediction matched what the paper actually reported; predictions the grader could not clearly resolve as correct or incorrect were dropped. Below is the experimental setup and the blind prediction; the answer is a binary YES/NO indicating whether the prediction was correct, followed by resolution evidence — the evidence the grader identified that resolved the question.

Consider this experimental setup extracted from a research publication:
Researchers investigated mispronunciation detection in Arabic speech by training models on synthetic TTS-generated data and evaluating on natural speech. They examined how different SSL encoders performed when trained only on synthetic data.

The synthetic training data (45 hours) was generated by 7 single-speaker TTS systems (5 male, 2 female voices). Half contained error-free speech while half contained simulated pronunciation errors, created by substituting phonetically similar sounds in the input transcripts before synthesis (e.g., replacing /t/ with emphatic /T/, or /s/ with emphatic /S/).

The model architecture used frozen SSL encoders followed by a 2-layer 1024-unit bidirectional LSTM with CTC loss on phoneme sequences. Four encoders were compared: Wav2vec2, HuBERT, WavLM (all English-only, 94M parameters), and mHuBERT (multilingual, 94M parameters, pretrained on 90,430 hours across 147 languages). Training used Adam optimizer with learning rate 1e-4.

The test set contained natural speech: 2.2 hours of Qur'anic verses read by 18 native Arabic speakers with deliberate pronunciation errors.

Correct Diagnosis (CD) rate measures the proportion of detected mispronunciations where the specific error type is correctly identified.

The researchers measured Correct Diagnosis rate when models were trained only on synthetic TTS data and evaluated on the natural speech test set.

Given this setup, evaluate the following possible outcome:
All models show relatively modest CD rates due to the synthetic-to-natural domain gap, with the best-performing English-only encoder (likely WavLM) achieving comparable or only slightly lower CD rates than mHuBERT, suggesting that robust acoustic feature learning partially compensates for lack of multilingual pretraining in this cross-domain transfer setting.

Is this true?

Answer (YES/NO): NO